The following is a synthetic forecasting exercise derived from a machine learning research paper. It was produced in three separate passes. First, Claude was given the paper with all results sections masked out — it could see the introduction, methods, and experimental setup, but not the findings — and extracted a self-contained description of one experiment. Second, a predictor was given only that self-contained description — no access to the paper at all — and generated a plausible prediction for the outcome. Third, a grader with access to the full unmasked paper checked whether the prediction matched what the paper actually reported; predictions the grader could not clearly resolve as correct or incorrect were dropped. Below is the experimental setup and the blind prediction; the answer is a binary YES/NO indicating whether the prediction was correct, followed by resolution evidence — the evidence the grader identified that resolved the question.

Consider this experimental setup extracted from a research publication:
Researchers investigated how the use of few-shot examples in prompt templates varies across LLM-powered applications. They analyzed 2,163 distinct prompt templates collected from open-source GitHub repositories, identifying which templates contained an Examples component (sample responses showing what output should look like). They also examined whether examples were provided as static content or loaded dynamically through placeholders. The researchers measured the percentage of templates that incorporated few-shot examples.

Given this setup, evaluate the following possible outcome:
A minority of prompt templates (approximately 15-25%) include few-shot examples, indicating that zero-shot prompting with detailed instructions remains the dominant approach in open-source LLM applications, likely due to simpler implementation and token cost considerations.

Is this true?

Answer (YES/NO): YES